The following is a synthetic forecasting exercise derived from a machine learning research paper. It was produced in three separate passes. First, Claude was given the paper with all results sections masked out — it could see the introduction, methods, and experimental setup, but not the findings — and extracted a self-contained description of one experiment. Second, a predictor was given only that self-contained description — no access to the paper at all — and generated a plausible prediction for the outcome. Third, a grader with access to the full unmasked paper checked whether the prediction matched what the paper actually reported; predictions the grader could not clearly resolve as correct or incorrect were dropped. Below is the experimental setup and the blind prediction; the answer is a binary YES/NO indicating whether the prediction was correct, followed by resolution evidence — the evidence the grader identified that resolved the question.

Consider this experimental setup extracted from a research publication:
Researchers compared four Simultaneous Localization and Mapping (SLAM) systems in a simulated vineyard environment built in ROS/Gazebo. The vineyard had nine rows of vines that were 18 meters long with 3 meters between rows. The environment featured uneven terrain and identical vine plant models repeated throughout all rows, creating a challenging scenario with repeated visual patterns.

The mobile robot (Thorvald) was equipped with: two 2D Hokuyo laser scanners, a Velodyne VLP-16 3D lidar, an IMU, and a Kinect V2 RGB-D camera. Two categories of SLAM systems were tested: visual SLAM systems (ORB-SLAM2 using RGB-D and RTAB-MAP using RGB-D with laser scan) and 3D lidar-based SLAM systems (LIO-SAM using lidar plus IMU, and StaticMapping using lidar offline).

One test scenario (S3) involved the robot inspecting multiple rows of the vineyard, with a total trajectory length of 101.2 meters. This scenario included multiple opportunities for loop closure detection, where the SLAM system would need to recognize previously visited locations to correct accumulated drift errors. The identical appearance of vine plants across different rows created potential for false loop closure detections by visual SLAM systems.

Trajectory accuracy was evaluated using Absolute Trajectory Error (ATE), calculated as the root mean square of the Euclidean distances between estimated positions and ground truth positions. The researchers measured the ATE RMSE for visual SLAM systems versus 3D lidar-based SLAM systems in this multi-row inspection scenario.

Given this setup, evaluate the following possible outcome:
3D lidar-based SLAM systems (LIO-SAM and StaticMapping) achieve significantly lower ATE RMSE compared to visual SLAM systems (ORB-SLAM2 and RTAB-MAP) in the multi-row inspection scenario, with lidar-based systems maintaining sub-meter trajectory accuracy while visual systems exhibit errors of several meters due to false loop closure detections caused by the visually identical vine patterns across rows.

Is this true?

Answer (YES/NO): NO